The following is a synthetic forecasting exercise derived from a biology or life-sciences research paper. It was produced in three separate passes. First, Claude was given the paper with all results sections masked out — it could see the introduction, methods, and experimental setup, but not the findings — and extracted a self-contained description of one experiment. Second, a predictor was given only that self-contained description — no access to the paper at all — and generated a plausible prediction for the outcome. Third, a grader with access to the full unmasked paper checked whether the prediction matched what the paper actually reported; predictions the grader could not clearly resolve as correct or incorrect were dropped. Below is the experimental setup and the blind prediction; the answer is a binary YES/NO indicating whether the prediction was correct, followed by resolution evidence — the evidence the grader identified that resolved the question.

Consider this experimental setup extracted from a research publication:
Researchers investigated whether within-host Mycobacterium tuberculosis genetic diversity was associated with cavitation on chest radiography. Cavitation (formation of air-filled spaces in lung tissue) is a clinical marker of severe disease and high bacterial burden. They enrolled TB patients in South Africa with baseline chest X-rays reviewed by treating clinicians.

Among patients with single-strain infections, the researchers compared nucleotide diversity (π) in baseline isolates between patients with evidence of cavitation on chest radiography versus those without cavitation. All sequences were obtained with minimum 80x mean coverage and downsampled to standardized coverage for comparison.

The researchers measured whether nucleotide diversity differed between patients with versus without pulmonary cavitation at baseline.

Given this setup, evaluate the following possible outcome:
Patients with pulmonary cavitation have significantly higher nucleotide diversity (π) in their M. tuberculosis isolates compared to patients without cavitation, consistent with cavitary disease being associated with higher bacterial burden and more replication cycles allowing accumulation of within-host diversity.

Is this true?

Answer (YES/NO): YES